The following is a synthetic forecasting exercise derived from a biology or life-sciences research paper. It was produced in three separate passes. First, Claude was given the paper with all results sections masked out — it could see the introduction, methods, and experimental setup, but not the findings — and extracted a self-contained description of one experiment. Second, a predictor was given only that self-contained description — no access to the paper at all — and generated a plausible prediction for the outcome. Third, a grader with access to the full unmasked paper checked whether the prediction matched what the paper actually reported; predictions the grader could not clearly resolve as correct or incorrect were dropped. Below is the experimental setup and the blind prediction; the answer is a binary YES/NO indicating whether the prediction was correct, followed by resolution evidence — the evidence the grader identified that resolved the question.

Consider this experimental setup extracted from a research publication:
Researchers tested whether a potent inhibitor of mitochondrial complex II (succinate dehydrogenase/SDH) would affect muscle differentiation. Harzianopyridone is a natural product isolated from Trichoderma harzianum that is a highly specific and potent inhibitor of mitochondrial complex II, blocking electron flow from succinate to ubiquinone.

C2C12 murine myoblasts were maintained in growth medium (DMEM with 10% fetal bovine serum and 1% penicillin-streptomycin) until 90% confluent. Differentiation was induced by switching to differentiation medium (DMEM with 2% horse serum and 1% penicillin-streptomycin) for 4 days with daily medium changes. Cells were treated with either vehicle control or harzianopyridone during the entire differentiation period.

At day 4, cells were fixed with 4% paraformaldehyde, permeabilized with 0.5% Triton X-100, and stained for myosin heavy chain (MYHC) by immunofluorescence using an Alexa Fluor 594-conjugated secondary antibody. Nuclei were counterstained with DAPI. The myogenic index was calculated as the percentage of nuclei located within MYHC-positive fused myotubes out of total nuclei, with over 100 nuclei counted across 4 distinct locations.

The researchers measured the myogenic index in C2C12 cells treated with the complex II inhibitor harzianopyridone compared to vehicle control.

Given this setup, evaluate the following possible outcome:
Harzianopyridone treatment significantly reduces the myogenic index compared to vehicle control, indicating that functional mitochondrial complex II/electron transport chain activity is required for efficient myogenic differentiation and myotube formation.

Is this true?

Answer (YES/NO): YES